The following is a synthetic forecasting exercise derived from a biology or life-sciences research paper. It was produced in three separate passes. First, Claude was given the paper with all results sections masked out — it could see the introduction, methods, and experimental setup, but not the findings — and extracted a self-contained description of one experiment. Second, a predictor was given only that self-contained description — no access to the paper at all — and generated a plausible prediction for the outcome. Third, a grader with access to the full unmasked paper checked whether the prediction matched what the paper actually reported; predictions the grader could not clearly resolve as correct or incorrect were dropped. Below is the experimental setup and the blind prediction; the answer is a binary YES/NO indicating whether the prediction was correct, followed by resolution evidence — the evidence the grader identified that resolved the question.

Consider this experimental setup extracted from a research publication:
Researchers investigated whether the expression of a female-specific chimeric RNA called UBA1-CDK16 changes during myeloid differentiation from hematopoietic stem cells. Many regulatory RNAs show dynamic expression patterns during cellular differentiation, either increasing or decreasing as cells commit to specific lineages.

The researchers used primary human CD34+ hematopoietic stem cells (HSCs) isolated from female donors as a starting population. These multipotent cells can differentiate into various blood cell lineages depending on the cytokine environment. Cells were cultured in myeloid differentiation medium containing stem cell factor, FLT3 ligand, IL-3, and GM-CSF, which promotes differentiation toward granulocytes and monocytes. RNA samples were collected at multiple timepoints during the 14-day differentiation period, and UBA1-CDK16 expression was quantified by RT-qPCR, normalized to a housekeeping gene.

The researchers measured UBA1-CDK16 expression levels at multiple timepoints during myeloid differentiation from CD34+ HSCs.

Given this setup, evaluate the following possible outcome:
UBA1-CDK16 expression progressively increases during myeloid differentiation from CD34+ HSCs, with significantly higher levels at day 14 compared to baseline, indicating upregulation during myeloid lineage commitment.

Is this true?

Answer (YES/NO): NO